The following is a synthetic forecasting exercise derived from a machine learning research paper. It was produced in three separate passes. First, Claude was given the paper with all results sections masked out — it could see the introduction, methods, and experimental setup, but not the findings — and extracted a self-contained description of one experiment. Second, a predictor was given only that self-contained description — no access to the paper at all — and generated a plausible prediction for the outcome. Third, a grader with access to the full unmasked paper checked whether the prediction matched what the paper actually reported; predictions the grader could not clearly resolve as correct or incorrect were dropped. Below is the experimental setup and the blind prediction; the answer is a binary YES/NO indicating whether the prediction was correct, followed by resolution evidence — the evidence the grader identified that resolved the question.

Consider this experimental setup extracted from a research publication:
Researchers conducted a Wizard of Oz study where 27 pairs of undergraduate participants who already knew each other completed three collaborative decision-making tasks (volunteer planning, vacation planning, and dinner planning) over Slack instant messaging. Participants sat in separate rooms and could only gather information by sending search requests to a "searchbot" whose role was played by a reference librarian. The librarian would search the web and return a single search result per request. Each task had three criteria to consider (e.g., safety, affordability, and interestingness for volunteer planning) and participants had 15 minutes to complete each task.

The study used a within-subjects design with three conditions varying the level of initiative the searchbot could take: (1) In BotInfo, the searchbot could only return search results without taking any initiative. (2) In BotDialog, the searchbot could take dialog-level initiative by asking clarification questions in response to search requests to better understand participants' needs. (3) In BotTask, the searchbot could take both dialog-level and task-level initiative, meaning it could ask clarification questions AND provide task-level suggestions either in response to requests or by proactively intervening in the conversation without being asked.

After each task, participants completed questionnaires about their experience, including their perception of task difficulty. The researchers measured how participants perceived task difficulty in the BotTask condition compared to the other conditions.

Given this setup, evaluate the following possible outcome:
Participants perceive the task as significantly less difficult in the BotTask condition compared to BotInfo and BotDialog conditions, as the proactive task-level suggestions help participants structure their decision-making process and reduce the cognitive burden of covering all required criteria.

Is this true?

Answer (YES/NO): NO